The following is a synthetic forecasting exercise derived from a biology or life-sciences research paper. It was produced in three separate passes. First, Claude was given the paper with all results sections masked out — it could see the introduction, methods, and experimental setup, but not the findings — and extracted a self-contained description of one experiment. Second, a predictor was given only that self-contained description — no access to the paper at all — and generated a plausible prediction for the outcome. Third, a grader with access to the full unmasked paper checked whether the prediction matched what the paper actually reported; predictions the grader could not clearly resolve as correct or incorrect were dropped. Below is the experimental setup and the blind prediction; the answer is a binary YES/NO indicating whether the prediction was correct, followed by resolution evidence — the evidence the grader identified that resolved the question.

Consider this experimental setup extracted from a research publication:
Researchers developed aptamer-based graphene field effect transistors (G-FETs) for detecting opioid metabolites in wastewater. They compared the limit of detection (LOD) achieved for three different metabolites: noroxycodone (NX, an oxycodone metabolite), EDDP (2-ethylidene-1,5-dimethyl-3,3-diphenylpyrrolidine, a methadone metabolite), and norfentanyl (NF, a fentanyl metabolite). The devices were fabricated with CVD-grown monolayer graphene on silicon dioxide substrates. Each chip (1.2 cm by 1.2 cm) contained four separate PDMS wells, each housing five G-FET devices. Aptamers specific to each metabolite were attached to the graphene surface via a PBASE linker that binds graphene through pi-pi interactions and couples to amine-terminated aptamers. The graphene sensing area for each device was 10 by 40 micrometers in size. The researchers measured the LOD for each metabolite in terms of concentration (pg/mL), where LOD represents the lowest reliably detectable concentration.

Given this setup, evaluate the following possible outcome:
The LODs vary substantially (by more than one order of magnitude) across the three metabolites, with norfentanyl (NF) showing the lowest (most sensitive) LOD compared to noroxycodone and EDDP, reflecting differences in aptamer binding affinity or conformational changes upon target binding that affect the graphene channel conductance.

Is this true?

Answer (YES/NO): NO